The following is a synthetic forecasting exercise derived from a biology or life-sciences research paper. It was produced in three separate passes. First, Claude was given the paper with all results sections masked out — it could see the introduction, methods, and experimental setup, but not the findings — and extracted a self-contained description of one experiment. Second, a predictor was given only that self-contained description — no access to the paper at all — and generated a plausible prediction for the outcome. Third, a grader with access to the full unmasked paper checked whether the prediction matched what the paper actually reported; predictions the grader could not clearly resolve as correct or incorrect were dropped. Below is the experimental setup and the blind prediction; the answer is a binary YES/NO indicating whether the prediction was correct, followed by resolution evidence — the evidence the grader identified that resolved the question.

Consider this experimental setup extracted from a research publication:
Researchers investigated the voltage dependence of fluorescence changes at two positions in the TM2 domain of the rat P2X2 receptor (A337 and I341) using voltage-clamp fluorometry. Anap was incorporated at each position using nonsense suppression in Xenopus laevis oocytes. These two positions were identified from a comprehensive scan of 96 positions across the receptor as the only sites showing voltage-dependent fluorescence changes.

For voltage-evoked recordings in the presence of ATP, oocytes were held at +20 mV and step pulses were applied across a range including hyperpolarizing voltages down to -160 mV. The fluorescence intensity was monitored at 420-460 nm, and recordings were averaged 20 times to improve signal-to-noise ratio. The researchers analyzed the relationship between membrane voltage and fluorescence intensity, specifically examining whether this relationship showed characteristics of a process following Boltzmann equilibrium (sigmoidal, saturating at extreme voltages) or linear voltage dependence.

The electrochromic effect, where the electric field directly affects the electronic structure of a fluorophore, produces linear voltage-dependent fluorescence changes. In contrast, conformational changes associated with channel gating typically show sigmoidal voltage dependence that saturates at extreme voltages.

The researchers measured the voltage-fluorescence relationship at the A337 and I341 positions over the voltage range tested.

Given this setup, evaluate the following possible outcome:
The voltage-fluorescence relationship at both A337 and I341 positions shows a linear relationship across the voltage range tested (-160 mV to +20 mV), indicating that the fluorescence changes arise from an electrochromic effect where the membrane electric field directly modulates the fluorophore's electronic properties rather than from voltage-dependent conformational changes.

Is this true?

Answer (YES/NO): YES